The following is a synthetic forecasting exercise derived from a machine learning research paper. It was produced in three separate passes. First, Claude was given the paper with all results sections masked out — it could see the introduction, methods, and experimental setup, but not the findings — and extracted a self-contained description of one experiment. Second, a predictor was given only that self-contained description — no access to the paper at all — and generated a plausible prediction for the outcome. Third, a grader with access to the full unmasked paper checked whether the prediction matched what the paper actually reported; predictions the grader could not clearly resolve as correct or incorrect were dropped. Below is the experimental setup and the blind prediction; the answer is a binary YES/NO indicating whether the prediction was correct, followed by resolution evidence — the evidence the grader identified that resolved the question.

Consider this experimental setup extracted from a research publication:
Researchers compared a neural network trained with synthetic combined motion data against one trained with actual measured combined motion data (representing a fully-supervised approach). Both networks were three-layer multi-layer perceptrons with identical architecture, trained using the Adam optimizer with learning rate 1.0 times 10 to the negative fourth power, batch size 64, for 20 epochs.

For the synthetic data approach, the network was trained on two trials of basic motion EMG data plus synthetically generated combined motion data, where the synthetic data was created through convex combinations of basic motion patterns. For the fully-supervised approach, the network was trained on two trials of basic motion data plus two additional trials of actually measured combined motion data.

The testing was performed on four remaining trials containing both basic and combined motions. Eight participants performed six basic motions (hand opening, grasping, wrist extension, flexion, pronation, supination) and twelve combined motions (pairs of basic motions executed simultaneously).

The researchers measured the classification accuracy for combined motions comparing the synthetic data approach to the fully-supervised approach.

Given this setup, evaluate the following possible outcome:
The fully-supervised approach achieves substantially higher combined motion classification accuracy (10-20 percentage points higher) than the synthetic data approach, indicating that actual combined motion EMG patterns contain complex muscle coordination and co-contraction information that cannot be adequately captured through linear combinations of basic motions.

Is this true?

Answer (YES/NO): NO